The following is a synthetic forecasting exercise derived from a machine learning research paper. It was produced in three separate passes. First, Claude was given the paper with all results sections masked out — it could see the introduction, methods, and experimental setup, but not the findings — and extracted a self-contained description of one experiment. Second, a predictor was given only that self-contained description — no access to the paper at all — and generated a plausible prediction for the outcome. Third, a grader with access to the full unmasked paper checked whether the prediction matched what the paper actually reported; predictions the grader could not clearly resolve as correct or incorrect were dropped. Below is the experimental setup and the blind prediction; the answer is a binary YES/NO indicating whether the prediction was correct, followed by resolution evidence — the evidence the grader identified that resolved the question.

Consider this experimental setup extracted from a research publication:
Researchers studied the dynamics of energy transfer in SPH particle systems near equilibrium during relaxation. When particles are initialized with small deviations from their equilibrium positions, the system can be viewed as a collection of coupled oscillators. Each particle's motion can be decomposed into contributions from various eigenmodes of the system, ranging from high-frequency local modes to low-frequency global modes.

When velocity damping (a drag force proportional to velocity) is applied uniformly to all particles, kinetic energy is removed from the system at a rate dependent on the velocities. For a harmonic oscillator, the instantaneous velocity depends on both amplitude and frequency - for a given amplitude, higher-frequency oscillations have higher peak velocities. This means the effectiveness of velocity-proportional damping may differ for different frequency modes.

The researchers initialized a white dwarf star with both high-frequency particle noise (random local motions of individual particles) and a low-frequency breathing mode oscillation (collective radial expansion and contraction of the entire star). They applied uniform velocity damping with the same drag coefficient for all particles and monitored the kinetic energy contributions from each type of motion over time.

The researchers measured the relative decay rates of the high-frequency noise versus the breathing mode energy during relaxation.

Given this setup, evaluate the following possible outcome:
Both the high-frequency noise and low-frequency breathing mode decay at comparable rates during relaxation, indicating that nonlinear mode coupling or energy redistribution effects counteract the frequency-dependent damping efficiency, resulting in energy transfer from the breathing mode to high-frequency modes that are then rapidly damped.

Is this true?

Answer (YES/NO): NO